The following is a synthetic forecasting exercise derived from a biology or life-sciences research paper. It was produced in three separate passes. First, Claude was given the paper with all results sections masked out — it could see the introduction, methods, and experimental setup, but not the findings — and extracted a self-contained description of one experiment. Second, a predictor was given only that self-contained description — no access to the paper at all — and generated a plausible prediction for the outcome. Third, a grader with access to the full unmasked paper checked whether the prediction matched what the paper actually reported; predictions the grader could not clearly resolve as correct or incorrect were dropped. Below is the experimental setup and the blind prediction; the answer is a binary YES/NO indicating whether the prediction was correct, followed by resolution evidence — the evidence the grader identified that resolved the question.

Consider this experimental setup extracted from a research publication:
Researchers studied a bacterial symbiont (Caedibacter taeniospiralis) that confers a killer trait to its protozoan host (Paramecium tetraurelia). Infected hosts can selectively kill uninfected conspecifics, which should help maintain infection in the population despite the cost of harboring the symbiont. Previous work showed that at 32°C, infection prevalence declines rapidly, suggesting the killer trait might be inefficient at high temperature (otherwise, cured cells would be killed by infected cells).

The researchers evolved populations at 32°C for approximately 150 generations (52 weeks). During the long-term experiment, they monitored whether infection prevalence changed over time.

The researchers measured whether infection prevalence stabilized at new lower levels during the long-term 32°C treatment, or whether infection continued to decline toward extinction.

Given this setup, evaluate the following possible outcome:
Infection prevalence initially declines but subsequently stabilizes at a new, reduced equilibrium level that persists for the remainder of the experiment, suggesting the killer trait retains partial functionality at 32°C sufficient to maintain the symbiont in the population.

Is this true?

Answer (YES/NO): NO